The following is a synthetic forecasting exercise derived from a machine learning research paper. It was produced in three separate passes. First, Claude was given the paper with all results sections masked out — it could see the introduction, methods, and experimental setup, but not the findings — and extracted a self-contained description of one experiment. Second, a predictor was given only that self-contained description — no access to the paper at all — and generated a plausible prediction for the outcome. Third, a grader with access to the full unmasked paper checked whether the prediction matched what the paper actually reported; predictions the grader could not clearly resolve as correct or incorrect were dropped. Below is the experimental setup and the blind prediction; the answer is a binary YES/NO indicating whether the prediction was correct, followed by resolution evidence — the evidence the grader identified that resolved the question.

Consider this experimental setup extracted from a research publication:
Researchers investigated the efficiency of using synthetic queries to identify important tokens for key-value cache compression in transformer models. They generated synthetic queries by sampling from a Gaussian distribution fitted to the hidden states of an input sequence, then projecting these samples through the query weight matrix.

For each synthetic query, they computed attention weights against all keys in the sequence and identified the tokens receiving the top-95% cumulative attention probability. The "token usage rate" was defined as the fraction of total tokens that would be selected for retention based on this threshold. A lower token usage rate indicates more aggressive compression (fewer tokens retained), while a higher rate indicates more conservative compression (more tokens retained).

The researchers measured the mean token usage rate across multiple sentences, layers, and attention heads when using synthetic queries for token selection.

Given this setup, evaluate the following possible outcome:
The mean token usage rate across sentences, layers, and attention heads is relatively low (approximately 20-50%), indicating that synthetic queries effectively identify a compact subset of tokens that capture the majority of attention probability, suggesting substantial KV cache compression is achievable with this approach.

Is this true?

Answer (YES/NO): NO